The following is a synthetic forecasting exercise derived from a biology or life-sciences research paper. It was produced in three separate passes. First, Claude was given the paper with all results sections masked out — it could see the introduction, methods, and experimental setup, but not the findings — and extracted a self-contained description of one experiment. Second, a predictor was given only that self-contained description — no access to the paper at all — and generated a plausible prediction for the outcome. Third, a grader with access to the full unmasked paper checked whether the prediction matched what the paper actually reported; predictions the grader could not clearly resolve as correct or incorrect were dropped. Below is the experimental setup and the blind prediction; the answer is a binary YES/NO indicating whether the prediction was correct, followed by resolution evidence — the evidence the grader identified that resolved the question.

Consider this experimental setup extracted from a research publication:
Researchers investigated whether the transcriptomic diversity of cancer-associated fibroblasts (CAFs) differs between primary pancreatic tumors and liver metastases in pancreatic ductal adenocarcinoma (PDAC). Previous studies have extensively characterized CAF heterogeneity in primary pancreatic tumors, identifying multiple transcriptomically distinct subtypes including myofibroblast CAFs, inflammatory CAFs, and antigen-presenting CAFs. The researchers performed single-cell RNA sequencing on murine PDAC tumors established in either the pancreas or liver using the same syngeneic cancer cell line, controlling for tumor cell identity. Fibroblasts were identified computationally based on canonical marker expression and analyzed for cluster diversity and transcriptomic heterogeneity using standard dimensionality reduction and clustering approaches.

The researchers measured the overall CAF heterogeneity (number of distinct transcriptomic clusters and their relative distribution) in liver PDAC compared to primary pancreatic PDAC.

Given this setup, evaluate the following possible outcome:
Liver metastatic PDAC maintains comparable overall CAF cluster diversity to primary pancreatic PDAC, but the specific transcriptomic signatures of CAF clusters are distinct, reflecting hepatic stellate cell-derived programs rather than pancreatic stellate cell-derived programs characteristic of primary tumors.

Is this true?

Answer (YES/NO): NO